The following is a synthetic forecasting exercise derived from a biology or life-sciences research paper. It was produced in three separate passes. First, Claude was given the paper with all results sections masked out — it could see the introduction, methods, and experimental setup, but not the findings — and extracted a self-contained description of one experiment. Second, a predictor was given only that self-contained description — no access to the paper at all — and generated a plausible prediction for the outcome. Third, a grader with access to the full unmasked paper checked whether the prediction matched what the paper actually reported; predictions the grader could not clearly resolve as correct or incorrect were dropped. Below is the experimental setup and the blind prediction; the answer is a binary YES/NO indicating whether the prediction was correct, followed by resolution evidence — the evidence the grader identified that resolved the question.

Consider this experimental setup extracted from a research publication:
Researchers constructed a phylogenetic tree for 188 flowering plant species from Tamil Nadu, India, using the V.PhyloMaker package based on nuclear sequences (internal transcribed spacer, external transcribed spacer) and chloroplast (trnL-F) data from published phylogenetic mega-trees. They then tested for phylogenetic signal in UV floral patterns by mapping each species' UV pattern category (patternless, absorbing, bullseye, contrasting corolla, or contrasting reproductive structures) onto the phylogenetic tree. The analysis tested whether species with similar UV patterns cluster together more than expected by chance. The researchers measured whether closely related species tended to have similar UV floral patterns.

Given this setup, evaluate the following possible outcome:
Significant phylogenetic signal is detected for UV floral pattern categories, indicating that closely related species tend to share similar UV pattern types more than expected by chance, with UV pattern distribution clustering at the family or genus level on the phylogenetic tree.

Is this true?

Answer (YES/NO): YES